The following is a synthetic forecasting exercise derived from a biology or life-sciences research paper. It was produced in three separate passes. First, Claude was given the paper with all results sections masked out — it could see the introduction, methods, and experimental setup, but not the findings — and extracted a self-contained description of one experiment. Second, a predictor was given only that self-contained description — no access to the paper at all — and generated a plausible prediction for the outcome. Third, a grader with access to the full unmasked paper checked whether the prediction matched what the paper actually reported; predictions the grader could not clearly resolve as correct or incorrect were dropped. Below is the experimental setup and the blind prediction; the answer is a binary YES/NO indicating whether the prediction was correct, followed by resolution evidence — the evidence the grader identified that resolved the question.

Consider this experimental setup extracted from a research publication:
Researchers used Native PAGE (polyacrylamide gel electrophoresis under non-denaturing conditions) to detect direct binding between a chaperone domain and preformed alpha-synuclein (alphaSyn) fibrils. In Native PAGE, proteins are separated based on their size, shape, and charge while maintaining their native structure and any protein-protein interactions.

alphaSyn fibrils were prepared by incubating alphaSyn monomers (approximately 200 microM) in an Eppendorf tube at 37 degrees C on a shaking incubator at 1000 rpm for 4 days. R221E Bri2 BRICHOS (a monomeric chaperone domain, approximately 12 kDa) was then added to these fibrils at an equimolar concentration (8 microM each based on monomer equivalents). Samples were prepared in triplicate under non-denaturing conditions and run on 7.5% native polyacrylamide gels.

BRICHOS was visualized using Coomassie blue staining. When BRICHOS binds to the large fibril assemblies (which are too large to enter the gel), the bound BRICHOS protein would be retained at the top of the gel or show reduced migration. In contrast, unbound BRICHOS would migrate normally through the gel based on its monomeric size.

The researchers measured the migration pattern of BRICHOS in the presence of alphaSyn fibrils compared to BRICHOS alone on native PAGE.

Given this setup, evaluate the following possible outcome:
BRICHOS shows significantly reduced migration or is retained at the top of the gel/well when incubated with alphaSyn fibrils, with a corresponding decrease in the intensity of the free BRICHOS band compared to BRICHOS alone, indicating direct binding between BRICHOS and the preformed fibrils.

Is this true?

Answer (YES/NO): NO